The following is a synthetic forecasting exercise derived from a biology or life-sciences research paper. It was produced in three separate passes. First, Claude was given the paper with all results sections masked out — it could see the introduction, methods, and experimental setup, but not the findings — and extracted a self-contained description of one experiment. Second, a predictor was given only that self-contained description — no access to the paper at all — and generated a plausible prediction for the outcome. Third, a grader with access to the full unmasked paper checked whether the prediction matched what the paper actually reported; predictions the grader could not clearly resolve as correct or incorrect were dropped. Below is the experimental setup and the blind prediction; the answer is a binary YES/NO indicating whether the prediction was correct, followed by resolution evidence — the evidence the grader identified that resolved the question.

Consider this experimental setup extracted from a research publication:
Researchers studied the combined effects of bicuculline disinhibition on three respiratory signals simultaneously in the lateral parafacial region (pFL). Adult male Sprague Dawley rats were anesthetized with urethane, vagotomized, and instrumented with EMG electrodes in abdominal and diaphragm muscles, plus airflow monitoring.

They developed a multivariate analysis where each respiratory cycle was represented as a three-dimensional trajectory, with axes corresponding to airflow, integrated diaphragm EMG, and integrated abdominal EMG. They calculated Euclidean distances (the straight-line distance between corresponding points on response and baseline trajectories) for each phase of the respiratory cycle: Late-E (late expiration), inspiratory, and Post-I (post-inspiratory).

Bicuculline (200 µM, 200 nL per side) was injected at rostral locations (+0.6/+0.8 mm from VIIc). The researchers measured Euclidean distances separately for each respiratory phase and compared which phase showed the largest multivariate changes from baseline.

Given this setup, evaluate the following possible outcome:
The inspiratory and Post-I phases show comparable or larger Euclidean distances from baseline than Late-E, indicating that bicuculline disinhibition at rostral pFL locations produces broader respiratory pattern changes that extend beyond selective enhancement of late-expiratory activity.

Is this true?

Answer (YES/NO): NO